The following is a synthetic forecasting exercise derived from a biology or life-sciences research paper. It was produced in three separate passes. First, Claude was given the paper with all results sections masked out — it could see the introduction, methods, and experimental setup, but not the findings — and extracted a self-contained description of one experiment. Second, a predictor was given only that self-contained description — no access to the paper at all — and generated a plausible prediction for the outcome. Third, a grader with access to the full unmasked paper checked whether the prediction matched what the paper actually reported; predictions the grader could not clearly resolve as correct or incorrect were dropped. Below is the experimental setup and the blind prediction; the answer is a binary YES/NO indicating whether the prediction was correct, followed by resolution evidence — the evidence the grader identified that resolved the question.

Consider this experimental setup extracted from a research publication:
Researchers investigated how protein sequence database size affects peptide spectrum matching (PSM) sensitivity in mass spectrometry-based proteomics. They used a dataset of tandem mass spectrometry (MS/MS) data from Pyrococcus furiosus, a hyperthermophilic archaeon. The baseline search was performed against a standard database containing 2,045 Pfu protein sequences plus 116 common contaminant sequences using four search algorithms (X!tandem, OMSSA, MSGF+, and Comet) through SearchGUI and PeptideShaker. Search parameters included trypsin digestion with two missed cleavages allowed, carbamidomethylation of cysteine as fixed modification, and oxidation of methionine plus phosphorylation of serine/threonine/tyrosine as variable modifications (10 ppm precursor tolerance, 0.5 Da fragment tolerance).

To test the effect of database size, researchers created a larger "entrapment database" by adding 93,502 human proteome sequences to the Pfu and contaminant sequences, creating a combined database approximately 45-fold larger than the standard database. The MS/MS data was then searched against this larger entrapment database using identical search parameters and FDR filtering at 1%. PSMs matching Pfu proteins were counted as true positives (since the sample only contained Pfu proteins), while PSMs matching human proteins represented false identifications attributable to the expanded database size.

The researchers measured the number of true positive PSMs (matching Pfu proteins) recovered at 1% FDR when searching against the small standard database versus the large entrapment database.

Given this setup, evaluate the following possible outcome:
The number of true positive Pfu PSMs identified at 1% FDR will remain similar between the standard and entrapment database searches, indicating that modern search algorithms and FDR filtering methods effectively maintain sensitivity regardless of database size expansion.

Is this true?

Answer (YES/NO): NO